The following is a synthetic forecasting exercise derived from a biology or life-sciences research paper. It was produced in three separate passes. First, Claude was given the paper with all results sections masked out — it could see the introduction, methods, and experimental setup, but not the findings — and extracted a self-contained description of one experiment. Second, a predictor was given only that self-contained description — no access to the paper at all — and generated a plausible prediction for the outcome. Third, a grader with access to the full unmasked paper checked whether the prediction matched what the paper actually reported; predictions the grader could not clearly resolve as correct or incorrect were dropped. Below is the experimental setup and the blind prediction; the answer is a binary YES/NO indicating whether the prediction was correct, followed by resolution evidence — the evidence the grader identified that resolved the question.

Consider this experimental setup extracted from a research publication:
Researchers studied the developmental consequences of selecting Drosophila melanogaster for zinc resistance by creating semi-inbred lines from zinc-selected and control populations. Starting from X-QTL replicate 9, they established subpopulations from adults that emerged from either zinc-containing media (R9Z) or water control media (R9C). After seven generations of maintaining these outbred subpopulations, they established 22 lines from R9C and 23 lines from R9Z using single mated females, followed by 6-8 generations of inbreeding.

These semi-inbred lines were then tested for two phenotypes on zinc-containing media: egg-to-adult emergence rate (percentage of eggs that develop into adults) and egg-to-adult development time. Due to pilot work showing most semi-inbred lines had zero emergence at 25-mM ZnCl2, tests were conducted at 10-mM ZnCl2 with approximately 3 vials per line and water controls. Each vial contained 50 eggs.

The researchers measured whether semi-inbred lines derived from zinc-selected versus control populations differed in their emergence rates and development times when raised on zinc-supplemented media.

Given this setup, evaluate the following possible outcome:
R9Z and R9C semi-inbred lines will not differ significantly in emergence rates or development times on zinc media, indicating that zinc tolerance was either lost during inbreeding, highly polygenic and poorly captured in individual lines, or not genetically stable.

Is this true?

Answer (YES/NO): NO